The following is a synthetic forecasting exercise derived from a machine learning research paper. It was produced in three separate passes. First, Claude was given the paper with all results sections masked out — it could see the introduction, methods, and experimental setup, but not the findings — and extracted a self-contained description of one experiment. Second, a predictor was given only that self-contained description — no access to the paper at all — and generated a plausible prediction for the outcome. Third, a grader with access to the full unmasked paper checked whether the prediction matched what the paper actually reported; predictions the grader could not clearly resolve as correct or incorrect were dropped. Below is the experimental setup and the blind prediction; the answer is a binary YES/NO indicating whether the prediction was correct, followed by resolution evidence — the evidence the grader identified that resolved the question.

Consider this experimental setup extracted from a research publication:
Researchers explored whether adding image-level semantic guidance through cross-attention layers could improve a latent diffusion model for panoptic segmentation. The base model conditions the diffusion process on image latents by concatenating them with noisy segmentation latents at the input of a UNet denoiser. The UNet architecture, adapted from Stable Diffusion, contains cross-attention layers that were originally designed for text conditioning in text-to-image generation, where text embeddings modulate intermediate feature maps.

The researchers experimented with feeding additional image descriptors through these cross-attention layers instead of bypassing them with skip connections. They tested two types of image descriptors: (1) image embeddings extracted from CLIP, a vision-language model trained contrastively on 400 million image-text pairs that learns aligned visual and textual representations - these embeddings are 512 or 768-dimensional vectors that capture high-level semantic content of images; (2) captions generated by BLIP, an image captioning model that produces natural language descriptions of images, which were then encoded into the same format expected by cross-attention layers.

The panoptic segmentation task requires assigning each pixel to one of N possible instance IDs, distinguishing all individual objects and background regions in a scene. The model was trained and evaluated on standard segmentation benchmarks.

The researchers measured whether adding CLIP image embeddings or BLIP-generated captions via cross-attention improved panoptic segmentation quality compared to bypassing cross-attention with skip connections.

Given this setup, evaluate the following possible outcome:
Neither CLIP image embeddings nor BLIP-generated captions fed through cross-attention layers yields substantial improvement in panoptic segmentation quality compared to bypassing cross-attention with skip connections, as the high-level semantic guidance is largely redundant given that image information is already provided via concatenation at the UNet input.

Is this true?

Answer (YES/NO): YES